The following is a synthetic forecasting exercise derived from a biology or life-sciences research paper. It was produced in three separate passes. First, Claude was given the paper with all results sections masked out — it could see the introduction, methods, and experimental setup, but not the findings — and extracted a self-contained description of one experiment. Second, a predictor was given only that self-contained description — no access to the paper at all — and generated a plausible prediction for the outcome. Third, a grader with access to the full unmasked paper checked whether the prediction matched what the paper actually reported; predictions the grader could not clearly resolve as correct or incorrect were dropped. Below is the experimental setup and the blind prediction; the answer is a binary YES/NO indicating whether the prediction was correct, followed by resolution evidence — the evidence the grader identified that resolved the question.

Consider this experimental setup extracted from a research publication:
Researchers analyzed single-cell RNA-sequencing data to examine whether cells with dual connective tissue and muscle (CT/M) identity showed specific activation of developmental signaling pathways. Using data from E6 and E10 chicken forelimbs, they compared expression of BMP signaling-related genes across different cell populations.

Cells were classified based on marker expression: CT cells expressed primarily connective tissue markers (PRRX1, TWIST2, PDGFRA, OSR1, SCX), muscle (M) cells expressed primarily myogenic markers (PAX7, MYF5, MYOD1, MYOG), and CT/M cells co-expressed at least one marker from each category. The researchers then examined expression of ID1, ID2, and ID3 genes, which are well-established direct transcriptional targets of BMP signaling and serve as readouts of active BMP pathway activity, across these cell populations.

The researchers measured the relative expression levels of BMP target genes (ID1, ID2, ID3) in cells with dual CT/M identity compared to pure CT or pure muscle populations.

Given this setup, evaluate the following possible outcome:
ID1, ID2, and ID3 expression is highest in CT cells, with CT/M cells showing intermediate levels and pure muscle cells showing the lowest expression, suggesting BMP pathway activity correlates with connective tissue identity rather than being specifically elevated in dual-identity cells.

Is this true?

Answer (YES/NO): NO